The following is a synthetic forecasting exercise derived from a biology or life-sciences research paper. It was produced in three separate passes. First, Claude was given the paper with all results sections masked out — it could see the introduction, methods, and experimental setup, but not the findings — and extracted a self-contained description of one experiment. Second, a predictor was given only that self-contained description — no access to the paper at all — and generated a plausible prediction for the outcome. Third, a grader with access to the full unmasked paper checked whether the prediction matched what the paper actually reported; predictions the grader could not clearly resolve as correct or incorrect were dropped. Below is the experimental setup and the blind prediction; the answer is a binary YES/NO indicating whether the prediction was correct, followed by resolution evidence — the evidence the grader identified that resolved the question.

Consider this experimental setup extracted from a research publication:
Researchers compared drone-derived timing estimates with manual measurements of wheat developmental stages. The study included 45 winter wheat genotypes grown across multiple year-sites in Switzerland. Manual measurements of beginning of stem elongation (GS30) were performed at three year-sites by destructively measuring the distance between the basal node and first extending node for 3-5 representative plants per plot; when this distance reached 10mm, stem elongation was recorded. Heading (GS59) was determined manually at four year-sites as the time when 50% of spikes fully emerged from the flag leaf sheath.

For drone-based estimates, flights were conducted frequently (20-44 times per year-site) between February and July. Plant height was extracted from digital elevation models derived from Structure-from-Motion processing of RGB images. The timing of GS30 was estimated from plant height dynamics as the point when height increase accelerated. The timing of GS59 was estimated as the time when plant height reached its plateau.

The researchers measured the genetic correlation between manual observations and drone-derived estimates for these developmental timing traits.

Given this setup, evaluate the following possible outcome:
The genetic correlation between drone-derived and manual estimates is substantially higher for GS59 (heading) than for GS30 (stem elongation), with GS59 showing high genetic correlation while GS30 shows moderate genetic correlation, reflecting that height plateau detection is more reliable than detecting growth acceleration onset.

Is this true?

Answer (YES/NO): NO